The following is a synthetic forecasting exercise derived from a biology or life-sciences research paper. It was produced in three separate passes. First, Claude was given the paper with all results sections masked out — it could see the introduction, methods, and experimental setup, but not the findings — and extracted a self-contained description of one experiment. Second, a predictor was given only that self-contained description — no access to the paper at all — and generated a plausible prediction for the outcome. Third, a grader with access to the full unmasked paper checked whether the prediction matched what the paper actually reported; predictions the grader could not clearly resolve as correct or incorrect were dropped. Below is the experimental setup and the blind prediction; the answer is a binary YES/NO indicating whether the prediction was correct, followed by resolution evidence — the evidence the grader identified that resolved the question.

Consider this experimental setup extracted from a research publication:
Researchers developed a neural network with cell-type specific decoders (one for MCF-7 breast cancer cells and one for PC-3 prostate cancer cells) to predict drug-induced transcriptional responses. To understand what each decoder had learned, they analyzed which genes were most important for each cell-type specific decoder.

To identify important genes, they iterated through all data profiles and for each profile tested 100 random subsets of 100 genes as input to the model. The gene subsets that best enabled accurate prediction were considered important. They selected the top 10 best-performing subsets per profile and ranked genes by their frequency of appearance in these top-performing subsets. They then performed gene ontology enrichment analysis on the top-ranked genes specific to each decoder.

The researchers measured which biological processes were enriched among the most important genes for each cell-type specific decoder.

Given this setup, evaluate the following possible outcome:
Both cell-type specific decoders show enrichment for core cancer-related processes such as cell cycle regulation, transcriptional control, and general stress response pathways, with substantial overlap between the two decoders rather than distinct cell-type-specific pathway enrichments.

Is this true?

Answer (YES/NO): NO